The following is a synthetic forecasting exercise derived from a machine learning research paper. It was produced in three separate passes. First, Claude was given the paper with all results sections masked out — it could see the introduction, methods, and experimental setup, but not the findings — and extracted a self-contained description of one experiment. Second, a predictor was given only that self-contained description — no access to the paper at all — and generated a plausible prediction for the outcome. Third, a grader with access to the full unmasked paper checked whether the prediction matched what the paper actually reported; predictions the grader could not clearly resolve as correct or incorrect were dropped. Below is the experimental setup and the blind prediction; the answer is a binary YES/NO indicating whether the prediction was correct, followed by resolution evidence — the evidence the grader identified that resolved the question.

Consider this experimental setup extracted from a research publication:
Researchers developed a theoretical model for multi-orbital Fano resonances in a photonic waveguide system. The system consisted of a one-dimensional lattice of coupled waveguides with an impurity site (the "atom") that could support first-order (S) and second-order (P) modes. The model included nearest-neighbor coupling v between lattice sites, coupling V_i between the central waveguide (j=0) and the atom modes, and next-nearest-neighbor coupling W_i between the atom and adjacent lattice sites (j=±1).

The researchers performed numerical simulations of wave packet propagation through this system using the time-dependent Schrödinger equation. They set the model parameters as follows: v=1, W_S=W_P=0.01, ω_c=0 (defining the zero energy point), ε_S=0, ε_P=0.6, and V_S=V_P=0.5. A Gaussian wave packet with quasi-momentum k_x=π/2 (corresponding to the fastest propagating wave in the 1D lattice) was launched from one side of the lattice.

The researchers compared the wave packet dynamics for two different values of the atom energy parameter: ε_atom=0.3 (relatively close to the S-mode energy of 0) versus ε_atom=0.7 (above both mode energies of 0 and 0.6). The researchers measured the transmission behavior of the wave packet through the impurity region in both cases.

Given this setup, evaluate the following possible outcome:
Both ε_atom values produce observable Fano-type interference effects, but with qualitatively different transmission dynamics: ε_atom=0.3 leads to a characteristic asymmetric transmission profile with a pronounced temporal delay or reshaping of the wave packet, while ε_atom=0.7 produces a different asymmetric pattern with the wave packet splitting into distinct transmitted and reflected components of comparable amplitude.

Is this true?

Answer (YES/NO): NO